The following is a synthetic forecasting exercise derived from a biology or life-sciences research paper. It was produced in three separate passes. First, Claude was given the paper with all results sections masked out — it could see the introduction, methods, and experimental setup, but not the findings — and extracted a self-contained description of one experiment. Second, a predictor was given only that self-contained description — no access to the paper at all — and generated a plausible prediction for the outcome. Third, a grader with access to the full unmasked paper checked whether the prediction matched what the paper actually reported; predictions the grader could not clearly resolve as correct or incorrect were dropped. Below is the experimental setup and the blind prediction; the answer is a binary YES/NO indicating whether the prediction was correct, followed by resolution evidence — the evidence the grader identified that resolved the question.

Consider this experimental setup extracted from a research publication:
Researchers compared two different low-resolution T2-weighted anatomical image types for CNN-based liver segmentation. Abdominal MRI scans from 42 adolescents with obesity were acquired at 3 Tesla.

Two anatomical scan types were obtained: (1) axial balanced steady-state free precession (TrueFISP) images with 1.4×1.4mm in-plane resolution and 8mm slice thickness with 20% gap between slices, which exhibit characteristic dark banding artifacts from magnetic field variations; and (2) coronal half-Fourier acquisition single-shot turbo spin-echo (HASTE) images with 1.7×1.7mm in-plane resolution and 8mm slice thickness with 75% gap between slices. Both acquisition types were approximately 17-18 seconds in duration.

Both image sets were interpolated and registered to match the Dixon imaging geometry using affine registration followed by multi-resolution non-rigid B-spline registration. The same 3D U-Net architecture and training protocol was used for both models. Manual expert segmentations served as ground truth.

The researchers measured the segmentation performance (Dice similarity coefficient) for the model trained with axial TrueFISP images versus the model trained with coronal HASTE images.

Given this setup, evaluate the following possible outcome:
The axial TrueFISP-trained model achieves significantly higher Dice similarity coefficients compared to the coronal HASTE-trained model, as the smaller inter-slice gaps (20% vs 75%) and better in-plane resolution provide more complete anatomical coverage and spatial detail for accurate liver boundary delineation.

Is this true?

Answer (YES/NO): NO